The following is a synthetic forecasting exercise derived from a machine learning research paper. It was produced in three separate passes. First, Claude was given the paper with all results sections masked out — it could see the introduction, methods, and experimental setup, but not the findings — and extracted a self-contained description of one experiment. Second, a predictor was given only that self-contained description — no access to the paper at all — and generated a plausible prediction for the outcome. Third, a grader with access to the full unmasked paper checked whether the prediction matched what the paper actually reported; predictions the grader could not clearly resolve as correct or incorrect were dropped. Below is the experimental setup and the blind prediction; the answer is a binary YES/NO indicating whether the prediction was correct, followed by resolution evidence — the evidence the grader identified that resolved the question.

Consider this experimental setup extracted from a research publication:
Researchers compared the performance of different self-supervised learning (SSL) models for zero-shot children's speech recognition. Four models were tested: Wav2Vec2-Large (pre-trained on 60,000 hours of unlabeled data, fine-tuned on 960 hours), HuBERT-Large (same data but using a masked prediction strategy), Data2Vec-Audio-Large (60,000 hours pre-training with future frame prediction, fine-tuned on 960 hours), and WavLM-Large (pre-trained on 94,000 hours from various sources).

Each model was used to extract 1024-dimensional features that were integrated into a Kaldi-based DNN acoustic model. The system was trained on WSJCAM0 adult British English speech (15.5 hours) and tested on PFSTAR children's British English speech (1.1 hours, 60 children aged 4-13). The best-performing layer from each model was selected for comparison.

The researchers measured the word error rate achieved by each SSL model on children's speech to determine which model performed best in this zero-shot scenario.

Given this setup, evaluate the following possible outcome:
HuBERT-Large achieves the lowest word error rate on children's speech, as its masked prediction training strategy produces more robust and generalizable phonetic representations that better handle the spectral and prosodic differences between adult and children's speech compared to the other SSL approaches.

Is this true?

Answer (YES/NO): NO